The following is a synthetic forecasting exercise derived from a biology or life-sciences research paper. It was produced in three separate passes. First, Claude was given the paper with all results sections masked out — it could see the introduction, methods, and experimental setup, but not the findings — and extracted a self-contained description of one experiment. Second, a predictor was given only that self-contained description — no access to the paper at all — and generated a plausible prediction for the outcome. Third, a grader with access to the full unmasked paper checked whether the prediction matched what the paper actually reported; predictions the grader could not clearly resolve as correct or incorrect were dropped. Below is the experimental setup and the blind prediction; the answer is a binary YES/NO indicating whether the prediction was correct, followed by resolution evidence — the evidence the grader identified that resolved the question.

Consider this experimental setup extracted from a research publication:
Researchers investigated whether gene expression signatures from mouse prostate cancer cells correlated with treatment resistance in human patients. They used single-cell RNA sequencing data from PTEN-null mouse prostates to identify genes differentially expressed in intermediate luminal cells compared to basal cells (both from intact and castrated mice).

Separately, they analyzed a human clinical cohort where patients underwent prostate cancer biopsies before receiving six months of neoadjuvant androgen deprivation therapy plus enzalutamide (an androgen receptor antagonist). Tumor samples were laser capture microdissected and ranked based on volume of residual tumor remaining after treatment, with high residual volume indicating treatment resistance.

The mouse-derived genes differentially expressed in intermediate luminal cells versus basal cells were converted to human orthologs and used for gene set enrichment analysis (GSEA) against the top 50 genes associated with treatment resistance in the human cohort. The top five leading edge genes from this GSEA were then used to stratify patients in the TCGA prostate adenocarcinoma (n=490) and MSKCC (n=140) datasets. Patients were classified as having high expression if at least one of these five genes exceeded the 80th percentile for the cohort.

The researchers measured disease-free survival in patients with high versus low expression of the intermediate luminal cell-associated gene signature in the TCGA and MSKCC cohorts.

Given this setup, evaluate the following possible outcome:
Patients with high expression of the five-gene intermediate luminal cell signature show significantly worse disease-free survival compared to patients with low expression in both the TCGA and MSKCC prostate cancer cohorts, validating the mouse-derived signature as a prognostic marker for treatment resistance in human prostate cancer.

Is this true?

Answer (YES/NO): YES